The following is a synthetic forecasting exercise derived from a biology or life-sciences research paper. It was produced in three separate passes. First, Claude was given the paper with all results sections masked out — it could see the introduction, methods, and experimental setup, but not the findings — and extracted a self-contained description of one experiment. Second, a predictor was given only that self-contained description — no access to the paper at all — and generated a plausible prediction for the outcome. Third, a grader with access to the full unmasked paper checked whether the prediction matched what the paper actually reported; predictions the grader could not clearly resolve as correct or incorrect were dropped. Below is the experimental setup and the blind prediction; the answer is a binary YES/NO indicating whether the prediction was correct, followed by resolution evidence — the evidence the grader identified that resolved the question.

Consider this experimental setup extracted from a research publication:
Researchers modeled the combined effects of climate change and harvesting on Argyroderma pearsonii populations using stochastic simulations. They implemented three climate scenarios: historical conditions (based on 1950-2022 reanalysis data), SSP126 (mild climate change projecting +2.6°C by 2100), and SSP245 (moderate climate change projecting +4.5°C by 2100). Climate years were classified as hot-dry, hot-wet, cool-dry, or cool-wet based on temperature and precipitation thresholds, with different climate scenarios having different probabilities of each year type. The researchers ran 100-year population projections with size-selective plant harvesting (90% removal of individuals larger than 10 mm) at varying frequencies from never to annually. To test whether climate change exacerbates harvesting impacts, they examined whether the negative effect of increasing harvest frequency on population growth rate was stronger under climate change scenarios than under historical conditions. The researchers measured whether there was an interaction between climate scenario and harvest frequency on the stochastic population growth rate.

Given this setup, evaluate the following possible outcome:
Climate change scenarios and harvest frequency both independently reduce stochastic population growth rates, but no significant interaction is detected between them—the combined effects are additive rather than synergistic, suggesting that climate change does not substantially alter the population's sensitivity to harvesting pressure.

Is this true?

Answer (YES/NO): NO